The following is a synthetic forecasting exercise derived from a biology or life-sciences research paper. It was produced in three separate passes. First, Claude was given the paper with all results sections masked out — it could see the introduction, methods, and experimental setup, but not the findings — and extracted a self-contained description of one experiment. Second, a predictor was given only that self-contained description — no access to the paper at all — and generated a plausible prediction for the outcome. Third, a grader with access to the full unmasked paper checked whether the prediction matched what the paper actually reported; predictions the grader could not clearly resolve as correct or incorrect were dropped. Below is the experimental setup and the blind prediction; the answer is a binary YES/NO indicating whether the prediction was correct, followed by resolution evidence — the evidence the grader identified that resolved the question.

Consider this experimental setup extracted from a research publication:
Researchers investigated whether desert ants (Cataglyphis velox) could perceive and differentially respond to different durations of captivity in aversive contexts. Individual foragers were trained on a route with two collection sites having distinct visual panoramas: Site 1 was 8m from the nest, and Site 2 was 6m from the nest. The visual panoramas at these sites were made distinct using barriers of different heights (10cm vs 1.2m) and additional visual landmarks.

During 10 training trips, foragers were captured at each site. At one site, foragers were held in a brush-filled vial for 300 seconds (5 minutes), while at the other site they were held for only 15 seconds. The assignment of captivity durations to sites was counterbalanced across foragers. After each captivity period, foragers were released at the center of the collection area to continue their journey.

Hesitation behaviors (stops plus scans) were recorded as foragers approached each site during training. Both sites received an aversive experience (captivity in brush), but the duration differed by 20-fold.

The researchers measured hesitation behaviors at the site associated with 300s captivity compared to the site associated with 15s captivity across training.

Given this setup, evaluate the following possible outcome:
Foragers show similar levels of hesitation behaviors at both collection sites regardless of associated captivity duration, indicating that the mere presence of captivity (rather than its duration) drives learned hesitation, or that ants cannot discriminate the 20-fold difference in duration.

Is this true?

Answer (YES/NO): NO